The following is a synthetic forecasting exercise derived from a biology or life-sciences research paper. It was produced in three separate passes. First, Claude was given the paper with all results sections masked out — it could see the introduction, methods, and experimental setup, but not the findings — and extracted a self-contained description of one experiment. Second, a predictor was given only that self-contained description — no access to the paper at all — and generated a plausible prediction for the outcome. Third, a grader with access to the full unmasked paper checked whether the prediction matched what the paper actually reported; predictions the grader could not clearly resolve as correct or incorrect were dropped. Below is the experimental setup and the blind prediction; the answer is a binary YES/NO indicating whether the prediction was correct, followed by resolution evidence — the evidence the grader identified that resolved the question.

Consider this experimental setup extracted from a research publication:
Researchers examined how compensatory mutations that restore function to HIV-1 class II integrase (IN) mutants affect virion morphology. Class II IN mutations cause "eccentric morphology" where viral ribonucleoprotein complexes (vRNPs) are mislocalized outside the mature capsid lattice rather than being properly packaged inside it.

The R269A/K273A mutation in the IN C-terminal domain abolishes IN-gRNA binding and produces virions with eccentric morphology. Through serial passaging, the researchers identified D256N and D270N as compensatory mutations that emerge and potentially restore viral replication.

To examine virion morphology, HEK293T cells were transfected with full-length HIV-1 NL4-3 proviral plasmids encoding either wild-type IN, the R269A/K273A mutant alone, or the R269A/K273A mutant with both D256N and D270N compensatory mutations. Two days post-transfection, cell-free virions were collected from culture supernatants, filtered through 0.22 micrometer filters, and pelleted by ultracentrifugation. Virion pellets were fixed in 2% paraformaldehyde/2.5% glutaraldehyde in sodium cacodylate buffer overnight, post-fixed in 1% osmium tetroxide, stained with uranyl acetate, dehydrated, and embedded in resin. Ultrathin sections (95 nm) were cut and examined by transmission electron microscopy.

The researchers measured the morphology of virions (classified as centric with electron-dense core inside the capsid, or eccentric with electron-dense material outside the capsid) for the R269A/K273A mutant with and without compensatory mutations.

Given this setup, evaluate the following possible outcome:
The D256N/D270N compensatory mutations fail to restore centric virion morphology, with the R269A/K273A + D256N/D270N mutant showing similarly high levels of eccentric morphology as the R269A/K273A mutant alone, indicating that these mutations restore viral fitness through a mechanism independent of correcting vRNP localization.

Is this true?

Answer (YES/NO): NO